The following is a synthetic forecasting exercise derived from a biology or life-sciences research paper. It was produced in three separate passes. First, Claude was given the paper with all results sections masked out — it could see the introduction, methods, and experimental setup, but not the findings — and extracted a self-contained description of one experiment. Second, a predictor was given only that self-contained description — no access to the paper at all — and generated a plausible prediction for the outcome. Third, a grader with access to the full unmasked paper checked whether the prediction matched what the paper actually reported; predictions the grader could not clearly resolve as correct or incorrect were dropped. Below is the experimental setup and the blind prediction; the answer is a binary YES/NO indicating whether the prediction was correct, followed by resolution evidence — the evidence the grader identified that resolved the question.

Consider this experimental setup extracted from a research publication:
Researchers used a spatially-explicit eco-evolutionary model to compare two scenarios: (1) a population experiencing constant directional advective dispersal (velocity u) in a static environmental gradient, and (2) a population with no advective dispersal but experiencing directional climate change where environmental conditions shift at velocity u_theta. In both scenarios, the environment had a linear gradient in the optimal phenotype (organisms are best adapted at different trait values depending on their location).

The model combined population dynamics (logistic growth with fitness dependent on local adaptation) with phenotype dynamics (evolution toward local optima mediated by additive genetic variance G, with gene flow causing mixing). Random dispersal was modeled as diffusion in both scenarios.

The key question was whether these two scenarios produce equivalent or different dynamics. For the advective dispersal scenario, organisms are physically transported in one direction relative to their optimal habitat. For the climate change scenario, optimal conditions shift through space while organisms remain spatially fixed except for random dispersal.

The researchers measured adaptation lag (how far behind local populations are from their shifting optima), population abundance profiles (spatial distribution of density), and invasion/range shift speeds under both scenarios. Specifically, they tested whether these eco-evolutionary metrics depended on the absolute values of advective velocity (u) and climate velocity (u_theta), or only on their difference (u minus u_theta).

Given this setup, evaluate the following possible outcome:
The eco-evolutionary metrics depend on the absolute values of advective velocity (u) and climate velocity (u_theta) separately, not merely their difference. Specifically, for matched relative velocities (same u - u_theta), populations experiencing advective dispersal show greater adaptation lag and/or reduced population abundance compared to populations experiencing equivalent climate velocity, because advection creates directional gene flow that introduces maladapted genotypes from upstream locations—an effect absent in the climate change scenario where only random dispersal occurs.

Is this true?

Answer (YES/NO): NO